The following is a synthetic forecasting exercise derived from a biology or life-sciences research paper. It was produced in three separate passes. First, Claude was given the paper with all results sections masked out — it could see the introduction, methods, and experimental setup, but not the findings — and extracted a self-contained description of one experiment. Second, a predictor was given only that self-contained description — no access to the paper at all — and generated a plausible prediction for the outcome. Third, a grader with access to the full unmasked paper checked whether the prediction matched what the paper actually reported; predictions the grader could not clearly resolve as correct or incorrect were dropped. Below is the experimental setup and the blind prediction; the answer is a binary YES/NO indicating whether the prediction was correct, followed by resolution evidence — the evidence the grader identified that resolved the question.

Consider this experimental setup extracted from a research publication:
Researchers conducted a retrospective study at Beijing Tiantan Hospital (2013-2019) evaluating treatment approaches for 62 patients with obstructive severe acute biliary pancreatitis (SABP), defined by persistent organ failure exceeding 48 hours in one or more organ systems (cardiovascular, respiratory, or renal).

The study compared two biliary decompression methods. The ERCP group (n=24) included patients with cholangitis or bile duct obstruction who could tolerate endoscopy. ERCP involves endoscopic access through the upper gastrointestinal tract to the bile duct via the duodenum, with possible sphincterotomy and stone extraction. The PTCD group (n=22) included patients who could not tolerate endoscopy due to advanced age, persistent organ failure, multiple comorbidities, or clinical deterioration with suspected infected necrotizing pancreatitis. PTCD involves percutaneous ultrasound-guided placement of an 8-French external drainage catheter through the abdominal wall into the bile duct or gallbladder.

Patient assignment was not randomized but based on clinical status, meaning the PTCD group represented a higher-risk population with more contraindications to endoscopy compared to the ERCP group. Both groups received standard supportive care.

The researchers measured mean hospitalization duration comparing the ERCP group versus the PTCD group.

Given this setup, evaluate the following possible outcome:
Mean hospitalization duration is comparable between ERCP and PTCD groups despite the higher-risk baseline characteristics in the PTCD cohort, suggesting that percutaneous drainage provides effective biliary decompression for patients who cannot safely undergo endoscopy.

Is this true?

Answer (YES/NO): NO